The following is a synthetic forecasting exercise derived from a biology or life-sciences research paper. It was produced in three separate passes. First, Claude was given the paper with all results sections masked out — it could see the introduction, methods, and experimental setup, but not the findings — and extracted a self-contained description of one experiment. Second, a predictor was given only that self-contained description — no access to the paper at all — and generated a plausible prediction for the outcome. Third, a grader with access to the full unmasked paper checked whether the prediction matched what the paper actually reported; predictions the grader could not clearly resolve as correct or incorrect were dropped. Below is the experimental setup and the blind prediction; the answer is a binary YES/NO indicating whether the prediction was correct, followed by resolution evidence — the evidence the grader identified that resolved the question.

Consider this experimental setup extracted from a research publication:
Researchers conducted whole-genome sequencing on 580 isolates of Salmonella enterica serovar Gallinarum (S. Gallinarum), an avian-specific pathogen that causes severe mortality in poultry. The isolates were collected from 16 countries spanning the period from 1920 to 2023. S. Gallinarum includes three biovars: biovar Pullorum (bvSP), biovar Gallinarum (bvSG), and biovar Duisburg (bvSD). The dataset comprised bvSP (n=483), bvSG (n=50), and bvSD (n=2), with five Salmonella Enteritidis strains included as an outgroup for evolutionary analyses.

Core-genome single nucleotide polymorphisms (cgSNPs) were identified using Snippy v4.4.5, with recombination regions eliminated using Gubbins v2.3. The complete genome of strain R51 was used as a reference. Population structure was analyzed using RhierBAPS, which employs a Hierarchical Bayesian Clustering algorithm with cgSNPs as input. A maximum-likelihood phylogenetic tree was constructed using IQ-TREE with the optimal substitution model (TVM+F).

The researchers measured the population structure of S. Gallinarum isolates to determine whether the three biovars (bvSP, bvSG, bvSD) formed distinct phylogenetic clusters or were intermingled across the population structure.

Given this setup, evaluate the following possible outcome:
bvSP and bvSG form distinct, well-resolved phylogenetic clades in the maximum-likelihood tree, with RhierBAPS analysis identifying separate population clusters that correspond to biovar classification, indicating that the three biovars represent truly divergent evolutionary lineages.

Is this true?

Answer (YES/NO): YES